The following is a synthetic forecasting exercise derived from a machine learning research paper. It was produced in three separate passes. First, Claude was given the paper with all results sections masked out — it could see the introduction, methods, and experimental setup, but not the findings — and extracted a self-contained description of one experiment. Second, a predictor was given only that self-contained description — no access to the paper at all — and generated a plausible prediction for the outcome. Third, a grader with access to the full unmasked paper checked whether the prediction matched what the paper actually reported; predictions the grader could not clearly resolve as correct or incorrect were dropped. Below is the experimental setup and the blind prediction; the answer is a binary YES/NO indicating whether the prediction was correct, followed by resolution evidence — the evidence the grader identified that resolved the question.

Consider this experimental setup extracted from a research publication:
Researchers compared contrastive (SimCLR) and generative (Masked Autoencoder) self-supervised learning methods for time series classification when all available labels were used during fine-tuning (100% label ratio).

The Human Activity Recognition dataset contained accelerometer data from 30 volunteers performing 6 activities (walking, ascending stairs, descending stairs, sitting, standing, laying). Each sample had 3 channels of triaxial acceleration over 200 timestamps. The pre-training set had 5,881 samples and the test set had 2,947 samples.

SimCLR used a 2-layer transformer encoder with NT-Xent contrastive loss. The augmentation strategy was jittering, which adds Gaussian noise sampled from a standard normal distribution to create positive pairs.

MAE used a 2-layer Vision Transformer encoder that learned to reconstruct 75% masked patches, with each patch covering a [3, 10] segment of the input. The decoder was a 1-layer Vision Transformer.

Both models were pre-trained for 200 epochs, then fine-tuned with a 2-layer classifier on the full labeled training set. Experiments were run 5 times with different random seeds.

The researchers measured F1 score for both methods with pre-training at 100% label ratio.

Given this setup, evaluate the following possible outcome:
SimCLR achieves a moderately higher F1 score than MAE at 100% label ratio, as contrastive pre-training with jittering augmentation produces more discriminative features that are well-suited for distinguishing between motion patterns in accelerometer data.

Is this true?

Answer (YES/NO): NO